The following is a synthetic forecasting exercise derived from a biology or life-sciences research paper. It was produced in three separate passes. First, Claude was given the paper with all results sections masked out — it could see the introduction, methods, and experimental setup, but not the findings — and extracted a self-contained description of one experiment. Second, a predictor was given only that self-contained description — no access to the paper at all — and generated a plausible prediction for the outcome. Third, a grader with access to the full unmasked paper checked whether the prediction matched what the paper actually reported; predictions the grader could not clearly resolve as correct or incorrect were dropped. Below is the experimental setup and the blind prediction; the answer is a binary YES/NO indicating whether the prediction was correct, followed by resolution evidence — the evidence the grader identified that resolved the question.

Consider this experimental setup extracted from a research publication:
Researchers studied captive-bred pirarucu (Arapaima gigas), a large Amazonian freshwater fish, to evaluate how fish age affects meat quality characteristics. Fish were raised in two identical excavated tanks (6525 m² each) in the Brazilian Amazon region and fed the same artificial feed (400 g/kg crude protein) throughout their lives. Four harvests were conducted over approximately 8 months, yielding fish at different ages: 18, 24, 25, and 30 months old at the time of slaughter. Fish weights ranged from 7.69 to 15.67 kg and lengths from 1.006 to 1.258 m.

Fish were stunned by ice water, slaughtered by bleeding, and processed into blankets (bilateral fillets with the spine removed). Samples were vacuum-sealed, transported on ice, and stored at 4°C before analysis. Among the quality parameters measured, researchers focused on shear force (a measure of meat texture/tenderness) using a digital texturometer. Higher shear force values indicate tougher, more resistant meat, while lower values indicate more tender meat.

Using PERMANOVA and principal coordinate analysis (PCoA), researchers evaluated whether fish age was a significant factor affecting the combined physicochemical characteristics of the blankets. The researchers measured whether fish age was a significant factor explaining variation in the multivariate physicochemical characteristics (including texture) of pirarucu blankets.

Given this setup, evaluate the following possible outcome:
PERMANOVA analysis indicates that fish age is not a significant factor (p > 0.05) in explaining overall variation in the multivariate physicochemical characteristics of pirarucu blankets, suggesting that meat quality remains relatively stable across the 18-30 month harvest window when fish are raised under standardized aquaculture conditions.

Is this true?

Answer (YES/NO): YES